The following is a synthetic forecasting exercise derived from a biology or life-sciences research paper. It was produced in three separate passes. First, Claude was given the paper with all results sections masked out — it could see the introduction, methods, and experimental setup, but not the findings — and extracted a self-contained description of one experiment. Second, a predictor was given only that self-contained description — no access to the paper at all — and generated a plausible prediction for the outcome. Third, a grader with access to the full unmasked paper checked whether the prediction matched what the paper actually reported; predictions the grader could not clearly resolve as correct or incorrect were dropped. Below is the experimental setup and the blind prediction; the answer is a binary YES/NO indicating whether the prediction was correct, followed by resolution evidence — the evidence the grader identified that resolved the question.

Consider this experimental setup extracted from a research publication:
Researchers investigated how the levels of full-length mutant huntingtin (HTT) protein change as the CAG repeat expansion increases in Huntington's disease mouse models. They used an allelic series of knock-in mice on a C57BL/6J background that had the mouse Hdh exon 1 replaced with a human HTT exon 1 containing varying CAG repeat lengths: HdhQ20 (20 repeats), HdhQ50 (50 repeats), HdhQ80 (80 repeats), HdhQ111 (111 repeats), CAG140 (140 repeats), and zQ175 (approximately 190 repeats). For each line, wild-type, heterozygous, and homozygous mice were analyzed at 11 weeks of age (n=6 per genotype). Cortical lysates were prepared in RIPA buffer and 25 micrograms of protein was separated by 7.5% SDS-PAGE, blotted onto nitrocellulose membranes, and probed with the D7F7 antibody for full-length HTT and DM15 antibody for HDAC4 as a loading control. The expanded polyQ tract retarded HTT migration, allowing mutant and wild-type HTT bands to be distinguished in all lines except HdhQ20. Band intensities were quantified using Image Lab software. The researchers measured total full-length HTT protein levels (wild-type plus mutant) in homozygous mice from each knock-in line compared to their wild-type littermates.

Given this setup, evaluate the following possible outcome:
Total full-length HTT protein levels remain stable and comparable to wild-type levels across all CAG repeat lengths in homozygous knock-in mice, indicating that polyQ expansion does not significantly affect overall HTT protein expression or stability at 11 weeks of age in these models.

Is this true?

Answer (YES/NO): NO